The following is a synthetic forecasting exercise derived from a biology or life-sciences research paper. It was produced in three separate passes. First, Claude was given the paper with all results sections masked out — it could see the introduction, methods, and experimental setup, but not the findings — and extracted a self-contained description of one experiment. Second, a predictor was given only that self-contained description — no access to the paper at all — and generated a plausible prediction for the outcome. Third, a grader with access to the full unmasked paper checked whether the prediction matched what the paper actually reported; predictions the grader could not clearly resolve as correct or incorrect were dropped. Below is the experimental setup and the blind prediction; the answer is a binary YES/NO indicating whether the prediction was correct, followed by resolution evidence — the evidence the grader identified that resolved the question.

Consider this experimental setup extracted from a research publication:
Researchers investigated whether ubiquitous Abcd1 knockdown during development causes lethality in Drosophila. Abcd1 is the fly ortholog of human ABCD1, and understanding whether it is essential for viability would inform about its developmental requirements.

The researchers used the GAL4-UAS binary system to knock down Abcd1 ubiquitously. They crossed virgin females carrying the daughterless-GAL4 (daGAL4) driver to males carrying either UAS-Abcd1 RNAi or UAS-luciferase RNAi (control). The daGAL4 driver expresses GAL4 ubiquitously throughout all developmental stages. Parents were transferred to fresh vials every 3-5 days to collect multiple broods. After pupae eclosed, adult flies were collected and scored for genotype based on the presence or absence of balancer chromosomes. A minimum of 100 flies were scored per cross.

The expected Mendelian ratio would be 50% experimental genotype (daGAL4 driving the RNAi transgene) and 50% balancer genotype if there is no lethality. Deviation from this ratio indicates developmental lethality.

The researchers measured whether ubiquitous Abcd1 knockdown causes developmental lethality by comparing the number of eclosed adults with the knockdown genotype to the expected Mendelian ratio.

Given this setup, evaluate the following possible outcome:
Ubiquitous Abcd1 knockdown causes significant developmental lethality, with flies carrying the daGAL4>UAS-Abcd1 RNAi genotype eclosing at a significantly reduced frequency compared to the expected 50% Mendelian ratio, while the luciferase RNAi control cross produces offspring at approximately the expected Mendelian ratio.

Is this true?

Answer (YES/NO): YES